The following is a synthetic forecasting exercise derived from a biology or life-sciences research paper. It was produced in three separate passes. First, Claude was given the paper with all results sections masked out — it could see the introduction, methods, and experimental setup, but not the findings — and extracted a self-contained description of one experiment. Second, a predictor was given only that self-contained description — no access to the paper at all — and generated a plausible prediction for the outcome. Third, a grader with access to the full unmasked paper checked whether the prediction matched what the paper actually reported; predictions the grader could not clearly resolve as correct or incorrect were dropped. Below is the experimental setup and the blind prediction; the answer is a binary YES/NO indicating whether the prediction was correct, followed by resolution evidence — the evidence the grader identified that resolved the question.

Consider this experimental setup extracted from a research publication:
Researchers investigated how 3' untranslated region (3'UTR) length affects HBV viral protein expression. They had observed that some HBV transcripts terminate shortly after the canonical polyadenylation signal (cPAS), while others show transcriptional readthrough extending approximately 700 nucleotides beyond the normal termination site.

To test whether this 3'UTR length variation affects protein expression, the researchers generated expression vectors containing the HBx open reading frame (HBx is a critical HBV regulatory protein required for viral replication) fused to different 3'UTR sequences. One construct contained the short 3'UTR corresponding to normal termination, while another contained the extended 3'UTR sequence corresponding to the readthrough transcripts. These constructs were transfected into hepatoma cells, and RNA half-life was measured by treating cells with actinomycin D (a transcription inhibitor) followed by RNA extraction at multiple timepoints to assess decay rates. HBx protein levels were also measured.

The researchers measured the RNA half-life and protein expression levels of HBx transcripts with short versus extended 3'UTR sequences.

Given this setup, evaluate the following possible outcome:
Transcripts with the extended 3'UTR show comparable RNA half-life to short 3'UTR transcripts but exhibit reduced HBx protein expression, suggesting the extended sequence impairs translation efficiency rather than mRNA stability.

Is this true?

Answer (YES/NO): NO